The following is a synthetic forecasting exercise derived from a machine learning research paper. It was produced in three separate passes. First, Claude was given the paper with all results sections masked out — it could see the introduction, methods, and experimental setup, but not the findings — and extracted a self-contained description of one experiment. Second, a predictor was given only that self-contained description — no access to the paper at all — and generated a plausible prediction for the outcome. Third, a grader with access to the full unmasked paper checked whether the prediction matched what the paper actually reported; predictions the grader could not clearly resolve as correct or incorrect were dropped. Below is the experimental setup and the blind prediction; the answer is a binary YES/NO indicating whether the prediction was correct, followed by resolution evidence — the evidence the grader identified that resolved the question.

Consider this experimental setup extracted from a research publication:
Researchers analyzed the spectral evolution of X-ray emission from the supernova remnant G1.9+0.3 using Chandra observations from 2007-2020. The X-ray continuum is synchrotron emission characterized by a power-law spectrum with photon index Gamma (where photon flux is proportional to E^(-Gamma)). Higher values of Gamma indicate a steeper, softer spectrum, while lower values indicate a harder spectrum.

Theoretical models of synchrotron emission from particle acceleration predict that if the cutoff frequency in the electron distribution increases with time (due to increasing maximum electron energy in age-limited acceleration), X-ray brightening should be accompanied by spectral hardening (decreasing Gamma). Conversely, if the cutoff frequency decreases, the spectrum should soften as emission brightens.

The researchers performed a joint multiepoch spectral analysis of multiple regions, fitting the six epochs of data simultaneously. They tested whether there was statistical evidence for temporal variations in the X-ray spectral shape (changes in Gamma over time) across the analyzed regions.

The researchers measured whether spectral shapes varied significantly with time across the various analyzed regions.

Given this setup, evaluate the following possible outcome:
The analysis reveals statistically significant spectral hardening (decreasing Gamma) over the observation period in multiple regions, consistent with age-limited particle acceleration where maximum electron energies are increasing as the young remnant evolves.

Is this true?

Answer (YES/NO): NO